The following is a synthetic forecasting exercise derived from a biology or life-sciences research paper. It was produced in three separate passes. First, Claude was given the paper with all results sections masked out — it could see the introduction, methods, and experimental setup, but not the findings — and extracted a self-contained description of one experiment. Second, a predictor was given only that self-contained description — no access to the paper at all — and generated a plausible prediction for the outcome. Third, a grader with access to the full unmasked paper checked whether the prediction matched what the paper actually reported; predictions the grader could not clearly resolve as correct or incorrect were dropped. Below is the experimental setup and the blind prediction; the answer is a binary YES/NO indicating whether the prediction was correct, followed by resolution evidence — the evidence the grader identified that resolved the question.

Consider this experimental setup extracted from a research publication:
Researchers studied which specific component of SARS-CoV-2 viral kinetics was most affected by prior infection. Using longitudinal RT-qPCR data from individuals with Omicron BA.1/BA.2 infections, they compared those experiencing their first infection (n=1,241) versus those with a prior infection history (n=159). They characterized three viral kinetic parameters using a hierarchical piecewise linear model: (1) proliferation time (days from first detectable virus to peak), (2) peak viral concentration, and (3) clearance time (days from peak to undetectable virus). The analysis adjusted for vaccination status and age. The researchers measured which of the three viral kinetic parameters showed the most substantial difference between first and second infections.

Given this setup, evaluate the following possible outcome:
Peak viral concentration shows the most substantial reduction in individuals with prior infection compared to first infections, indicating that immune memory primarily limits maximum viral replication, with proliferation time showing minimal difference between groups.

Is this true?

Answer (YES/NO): NO